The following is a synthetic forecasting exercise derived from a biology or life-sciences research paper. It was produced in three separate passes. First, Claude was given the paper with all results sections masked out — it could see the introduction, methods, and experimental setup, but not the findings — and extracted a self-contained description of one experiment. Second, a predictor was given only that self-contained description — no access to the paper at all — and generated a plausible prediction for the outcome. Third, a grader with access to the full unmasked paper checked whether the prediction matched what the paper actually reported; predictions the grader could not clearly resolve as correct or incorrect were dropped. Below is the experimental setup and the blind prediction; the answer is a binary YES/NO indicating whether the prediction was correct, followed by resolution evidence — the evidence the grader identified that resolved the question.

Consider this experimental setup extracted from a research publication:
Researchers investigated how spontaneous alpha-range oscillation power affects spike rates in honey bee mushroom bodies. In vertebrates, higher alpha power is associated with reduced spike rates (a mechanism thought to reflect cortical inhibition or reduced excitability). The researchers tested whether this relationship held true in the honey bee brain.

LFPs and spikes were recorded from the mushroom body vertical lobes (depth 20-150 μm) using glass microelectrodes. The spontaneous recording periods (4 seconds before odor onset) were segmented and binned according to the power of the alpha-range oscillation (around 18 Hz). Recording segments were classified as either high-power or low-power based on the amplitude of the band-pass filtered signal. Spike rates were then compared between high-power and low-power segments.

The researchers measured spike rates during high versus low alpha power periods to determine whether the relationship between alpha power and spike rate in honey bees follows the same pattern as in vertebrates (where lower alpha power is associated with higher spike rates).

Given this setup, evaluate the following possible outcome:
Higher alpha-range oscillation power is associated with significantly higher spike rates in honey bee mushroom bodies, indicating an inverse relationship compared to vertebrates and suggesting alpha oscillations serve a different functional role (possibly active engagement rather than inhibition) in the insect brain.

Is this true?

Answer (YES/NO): YES